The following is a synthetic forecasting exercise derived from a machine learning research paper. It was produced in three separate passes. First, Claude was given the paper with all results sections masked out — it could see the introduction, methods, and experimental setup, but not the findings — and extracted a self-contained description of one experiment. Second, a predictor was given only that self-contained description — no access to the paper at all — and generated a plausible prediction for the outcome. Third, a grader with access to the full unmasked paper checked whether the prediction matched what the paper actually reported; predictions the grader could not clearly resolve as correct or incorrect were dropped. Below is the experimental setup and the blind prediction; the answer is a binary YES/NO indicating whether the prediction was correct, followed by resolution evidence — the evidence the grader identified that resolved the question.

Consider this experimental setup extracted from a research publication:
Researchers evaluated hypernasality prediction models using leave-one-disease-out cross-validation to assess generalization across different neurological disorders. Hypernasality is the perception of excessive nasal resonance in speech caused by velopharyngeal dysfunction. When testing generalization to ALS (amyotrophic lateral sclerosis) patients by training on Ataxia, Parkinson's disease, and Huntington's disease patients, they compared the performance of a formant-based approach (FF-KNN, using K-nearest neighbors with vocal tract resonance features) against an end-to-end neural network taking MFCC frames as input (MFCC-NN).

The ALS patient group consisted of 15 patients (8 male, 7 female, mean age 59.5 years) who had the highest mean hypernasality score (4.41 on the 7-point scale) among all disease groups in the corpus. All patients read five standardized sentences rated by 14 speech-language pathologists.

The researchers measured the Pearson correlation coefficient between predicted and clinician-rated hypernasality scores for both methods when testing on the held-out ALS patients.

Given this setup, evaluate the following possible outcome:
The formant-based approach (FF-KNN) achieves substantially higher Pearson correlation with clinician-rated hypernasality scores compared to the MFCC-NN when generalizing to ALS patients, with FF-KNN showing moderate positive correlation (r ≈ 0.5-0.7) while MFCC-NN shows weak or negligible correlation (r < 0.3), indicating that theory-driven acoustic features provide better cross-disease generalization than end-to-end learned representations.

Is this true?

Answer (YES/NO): NO